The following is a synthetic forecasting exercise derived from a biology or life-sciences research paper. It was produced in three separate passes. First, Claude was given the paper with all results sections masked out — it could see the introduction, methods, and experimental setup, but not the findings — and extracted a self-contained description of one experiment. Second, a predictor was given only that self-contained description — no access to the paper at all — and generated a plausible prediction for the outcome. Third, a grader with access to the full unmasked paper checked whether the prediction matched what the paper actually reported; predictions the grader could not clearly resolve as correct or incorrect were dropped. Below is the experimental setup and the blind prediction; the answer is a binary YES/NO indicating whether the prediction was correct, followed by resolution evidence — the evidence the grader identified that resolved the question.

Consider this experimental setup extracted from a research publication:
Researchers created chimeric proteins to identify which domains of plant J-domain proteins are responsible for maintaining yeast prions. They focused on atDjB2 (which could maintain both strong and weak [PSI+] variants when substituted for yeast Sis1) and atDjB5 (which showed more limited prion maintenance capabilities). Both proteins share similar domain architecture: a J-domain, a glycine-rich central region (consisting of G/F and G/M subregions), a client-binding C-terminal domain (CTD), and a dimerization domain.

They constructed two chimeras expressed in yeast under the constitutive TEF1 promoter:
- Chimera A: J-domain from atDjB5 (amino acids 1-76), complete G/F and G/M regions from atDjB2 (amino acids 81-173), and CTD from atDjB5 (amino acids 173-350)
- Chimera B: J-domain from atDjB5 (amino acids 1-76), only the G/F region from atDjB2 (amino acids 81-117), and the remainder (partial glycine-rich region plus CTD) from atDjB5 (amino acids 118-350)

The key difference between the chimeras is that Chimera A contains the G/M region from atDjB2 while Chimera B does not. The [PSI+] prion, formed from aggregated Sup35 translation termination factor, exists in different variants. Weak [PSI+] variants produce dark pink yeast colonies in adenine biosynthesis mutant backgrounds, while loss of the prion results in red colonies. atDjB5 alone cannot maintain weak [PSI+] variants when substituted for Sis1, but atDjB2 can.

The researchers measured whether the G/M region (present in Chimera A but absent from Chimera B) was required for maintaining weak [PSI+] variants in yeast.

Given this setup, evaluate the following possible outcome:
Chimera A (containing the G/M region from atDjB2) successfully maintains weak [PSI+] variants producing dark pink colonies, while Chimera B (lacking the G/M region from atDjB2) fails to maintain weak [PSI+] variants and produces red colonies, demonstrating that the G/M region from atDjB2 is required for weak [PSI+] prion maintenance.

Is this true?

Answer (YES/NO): NO